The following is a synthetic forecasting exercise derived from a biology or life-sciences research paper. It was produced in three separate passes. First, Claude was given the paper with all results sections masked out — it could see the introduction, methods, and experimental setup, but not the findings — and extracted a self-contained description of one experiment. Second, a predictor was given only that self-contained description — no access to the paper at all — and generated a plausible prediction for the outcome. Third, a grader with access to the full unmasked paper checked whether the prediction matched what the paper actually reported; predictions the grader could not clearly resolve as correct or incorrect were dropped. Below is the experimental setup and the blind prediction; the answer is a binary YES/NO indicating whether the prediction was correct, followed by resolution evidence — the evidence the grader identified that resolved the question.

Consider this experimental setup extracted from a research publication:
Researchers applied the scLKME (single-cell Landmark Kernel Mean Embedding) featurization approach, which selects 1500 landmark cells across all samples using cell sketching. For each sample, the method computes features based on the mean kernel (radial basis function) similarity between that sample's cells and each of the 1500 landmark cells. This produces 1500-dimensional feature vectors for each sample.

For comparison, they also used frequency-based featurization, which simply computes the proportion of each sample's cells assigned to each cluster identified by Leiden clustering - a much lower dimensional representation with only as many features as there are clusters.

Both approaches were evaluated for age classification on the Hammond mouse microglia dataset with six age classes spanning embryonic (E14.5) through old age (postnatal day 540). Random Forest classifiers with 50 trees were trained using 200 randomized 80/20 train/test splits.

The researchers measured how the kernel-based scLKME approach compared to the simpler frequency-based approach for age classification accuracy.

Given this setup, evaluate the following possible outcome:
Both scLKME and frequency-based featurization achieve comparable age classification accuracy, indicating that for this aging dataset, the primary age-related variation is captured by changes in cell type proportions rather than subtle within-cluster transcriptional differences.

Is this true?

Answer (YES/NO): NO